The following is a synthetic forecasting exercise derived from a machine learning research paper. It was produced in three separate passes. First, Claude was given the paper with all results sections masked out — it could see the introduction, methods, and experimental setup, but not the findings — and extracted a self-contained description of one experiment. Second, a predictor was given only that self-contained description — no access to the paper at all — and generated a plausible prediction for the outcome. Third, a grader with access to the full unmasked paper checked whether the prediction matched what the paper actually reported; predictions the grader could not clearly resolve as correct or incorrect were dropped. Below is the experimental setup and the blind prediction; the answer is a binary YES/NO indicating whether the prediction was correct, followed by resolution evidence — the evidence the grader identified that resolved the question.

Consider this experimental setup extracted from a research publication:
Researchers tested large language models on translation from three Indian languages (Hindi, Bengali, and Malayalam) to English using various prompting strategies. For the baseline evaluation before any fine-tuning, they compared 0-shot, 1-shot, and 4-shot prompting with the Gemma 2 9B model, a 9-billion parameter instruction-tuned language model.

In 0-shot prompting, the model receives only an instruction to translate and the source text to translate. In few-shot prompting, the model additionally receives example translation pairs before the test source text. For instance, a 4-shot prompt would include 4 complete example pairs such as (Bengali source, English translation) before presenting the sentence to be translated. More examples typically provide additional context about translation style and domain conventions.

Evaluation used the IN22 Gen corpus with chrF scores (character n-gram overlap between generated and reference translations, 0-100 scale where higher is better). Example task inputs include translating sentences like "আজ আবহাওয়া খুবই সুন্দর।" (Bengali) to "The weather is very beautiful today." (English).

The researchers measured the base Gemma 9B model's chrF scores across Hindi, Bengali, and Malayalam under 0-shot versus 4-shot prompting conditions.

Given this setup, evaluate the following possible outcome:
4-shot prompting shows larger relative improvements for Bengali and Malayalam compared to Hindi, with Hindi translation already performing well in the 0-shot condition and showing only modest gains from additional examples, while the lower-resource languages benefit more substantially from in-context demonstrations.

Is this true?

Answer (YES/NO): NO